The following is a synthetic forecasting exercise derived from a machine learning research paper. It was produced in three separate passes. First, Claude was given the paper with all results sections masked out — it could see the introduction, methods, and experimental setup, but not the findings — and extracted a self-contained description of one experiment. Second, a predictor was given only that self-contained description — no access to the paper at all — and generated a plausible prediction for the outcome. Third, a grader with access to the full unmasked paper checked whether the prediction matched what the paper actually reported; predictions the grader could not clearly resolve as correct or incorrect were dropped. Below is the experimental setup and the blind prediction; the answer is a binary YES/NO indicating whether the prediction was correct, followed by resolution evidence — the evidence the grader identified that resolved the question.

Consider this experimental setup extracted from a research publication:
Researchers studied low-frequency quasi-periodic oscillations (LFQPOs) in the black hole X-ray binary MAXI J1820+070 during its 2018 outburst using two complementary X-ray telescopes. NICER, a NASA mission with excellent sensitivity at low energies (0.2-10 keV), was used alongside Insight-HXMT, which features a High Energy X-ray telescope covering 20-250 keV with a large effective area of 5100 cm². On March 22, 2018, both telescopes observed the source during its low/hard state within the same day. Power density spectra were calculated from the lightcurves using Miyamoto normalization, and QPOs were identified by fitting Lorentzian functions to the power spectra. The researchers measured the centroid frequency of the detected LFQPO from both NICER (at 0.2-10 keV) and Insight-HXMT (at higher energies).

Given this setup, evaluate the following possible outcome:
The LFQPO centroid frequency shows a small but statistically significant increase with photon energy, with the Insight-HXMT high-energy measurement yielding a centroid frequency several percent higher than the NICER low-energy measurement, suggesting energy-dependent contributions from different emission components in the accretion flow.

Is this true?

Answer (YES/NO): NO